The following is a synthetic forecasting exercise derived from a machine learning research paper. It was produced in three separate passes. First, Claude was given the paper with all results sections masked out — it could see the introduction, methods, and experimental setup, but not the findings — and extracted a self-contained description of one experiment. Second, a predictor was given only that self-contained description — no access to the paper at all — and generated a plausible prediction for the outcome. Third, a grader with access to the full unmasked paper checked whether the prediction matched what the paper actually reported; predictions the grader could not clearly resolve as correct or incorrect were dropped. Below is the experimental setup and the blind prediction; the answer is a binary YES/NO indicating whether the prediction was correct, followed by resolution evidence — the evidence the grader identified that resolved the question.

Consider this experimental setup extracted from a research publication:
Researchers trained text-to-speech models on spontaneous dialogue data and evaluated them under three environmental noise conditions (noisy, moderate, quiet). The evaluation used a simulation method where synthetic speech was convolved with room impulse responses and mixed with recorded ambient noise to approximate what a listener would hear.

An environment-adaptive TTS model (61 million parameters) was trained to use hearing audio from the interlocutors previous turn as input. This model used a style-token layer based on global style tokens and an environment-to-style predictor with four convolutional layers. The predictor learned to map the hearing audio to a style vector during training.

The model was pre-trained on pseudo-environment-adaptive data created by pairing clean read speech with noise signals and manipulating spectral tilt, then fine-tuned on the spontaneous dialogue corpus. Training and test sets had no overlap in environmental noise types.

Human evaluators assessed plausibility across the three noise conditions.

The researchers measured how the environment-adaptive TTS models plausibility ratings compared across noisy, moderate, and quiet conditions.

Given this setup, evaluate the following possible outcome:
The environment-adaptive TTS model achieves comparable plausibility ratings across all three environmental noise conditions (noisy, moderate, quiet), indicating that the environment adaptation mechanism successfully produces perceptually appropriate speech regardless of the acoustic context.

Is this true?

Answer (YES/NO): NO